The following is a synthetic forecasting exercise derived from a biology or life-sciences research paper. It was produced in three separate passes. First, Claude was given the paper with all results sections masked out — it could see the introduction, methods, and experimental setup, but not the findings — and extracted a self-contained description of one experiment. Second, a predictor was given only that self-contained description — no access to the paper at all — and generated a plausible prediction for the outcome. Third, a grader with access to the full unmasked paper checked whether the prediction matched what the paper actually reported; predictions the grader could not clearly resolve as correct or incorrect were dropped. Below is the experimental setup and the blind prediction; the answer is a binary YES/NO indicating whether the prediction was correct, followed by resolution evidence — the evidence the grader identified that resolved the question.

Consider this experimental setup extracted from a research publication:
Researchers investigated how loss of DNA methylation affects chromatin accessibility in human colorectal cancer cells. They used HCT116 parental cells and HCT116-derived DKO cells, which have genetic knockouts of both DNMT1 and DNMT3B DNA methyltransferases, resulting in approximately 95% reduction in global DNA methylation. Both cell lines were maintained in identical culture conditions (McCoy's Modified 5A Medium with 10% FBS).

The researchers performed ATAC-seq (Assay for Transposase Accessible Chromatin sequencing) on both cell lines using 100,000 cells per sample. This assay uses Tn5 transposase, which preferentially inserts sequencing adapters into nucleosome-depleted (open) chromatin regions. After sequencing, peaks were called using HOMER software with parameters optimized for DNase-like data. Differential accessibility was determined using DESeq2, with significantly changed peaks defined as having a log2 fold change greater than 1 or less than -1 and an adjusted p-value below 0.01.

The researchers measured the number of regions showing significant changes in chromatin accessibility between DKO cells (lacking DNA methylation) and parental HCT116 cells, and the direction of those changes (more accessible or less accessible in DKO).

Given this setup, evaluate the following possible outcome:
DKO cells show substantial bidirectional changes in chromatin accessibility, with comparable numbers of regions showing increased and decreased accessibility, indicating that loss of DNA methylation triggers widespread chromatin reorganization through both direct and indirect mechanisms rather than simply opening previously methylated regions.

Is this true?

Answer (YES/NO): NO